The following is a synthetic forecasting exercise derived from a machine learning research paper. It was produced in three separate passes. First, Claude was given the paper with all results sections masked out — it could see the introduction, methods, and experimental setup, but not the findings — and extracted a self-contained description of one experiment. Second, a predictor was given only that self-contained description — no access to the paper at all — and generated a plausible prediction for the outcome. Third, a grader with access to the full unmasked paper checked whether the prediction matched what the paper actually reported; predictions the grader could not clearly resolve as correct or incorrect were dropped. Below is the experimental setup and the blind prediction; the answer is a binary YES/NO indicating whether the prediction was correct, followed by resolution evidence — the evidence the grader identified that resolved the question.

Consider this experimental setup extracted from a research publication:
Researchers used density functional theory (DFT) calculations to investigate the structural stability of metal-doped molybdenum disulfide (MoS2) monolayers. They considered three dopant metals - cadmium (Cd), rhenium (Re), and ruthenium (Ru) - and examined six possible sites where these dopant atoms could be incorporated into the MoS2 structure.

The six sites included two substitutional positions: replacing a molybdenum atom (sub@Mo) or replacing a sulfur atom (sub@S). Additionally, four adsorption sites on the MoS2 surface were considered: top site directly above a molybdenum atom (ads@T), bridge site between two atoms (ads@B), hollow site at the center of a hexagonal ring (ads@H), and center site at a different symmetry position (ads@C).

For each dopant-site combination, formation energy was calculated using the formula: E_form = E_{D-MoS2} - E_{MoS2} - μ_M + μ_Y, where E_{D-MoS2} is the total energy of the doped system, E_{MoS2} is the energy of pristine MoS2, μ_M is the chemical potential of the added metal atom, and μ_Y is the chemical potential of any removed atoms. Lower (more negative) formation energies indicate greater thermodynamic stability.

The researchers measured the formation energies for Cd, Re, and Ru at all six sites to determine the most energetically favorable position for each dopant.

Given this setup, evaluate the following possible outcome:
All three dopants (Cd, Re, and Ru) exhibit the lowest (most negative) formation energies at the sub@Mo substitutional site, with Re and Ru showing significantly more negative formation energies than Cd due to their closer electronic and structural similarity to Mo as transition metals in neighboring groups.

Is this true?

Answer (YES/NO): NO